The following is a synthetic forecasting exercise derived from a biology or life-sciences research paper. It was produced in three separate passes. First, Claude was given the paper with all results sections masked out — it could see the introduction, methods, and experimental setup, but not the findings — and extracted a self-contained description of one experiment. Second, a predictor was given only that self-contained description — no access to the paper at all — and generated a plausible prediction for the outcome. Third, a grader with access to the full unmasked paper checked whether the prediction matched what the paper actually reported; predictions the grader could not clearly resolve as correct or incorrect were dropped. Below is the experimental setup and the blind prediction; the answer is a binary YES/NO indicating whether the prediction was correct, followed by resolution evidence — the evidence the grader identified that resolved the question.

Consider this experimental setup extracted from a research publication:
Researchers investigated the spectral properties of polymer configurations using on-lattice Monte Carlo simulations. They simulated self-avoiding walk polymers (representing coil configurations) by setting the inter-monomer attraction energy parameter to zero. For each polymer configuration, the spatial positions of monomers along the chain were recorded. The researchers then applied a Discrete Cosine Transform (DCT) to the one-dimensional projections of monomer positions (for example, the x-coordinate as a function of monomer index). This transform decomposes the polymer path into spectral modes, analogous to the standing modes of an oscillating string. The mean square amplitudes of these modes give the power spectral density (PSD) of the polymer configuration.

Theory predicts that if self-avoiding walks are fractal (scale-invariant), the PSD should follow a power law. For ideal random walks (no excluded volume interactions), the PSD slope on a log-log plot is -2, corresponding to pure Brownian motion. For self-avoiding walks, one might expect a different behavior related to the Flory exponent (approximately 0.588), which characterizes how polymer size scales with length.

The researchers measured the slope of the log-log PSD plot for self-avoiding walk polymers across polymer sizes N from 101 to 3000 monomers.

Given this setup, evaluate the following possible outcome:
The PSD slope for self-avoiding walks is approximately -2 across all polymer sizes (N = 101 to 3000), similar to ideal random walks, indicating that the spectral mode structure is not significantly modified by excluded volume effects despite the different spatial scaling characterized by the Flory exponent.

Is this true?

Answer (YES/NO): NO